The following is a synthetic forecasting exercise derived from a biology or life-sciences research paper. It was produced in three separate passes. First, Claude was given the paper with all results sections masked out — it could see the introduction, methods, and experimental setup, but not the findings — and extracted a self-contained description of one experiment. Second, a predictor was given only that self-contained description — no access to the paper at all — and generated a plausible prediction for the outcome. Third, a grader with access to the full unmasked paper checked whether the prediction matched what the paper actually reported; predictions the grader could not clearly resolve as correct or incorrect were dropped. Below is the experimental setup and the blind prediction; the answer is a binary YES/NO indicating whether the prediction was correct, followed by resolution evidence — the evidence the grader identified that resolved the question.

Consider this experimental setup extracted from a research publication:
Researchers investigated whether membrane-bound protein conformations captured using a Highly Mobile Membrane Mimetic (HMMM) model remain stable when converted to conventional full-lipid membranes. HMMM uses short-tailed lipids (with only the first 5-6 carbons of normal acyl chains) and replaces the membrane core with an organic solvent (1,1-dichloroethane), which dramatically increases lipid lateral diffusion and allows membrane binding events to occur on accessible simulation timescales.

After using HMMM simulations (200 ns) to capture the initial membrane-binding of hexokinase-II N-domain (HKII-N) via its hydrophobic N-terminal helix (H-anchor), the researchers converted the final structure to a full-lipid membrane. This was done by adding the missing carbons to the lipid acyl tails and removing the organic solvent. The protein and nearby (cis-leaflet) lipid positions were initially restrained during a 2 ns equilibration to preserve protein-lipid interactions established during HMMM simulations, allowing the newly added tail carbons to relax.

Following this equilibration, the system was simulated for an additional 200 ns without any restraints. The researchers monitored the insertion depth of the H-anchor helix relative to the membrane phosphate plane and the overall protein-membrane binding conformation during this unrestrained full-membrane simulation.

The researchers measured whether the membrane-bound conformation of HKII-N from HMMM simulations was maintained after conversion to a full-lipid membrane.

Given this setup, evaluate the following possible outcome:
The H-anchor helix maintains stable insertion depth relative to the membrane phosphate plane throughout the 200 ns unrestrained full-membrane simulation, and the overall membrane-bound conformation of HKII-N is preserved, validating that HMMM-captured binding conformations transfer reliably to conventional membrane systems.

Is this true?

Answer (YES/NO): NO